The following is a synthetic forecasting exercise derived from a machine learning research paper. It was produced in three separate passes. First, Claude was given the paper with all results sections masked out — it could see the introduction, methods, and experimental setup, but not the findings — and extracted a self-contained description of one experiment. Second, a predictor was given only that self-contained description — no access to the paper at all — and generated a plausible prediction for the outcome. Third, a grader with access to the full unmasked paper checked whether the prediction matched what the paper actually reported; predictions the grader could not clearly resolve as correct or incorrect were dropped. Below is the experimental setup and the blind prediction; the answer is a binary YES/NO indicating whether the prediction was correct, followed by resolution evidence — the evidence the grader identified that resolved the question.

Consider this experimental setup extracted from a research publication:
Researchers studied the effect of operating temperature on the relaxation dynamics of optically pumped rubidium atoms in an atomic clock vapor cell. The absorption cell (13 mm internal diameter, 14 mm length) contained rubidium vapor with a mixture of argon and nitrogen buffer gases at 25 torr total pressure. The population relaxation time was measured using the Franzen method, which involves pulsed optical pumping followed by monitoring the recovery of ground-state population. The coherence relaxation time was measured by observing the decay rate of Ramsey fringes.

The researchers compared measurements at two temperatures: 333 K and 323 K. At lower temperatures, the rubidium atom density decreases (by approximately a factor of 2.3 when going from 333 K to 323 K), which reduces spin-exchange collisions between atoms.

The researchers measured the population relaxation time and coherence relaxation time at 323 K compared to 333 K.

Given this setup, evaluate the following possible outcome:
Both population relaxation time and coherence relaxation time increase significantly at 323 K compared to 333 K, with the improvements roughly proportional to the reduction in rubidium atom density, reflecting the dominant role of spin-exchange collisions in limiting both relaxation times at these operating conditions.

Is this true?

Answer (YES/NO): NO